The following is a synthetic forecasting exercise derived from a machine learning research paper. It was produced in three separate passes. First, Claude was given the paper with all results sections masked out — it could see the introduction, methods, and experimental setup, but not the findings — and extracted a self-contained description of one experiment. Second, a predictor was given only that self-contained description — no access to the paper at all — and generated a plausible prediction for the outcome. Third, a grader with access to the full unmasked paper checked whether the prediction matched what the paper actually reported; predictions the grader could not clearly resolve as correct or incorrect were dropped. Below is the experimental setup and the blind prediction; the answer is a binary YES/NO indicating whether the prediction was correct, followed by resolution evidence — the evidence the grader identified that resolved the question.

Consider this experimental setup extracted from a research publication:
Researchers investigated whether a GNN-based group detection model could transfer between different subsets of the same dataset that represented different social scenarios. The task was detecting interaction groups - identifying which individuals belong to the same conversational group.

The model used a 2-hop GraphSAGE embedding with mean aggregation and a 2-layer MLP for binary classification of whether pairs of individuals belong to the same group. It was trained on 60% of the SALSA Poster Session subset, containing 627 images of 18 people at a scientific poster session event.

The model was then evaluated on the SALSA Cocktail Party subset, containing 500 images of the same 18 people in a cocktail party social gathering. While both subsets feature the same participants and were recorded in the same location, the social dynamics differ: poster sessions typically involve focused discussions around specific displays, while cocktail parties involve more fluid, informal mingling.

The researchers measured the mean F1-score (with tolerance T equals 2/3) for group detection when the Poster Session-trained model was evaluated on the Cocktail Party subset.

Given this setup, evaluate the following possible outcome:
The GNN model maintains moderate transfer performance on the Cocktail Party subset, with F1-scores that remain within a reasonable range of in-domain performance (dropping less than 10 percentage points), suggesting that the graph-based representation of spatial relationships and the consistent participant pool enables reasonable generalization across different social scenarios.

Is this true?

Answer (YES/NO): YES